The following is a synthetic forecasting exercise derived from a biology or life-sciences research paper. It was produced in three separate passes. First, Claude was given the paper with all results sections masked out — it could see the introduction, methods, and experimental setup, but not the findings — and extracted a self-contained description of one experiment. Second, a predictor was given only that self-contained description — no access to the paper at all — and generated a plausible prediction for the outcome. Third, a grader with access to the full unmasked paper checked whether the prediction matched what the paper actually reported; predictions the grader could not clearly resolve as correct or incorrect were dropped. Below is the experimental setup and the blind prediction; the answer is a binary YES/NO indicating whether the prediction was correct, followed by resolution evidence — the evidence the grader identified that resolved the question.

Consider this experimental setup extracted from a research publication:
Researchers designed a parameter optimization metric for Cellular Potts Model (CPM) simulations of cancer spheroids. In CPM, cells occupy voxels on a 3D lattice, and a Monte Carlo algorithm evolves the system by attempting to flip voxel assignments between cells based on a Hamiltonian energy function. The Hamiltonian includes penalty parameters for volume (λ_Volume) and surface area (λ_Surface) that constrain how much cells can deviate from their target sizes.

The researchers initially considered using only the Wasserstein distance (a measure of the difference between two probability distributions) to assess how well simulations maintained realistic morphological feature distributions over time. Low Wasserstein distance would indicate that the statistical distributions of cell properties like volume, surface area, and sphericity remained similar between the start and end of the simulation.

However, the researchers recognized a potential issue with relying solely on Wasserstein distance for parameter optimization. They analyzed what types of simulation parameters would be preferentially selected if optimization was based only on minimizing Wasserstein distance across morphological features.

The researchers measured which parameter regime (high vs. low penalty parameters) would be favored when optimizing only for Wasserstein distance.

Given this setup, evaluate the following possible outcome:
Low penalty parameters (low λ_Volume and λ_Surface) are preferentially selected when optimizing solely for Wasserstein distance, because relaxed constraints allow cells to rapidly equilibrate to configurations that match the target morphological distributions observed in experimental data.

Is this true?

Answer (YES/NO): NO